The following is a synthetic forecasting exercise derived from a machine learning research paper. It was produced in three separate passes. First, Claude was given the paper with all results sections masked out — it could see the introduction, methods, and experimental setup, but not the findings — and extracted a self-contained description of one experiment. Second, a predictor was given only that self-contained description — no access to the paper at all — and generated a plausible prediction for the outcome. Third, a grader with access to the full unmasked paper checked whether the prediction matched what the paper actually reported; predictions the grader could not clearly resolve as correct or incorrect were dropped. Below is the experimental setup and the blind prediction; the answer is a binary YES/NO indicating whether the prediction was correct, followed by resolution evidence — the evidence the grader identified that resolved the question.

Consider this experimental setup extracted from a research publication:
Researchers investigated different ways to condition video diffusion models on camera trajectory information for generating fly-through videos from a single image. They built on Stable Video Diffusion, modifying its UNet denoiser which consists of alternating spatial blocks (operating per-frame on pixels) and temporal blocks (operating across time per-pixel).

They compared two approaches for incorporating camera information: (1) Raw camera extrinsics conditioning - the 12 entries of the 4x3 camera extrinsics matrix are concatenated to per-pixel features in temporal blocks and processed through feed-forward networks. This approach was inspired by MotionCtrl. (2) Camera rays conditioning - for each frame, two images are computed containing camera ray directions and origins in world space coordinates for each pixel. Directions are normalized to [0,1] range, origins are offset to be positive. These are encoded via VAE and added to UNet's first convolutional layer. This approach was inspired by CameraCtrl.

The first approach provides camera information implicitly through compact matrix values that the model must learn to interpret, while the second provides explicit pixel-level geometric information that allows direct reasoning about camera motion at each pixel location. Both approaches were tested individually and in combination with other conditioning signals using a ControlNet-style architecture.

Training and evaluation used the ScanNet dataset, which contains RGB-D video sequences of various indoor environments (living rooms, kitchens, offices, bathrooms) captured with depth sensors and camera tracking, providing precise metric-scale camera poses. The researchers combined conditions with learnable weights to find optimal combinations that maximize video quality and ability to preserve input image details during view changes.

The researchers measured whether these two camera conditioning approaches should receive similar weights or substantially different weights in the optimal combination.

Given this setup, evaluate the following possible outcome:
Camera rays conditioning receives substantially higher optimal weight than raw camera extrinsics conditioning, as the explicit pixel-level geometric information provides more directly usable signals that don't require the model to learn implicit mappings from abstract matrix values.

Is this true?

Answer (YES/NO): NO